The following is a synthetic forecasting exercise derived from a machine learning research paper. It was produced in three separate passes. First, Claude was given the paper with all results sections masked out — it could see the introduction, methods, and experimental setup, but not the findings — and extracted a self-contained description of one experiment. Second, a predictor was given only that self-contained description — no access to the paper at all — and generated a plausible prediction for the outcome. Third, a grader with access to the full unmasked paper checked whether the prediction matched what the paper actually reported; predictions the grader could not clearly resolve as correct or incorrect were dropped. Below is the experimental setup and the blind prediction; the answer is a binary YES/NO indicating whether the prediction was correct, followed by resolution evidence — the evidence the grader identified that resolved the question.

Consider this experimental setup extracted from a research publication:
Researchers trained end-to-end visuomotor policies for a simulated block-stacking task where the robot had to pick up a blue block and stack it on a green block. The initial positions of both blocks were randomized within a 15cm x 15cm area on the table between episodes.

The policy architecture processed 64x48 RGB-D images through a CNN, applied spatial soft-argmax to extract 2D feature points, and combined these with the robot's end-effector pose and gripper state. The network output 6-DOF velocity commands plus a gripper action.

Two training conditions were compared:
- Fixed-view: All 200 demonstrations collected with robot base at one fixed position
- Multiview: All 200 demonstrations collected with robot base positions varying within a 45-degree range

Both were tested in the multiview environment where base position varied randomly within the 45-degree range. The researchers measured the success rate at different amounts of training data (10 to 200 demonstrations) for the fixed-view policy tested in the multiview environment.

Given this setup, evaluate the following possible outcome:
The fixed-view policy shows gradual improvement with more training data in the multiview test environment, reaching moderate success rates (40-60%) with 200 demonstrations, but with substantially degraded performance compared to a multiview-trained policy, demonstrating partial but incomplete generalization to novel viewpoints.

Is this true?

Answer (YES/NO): NO